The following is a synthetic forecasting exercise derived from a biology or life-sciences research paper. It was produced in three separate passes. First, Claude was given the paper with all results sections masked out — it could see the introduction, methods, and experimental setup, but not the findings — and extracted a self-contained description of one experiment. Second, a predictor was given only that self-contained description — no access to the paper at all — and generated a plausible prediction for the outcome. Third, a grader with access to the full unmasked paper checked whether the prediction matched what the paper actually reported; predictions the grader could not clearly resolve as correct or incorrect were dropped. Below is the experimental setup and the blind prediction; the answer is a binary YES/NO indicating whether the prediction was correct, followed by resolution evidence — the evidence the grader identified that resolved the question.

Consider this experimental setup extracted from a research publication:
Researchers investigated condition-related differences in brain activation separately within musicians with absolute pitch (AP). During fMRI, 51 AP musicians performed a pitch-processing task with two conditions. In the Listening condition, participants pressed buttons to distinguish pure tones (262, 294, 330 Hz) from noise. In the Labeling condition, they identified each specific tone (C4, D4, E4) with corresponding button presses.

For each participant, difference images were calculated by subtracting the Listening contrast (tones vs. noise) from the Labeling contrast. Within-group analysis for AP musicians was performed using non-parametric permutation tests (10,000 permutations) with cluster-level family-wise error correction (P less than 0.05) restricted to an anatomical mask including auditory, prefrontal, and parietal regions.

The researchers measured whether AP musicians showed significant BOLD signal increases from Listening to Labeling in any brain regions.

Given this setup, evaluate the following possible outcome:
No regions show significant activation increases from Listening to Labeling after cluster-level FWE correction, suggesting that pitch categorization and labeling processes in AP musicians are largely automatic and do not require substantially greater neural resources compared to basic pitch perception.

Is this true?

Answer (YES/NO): NO